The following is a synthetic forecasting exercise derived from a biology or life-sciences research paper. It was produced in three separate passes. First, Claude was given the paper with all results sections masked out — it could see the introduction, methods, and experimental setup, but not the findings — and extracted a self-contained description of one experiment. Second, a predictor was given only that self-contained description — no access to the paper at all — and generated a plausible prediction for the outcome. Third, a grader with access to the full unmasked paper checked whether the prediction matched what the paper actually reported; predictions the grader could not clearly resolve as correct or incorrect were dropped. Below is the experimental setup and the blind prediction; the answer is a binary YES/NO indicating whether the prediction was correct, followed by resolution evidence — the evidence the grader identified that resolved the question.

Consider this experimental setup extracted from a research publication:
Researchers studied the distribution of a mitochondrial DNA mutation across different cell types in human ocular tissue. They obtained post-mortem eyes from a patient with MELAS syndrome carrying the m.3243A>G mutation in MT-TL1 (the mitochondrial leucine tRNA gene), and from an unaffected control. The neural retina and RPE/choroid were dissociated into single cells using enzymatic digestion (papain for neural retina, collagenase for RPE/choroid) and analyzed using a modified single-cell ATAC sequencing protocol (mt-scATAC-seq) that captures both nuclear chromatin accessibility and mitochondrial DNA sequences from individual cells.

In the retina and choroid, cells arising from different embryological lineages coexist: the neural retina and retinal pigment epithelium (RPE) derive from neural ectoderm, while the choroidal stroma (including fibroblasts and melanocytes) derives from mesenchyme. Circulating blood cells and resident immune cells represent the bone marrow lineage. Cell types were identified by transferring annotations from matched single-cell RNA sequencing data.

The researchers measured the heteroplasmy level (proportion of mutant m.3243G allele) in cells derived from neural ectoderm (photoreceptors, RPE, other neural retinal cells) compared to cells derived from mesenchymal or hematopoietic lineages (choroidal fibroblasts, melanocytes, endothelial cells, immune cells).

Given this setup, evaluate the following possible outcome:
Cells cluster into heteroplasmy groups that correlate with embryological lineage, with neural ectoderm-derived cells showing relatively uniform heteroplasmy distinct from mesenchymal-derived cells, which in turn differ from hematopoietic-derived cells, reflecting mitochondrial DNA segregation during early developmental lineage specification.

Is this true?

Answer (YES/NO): NO